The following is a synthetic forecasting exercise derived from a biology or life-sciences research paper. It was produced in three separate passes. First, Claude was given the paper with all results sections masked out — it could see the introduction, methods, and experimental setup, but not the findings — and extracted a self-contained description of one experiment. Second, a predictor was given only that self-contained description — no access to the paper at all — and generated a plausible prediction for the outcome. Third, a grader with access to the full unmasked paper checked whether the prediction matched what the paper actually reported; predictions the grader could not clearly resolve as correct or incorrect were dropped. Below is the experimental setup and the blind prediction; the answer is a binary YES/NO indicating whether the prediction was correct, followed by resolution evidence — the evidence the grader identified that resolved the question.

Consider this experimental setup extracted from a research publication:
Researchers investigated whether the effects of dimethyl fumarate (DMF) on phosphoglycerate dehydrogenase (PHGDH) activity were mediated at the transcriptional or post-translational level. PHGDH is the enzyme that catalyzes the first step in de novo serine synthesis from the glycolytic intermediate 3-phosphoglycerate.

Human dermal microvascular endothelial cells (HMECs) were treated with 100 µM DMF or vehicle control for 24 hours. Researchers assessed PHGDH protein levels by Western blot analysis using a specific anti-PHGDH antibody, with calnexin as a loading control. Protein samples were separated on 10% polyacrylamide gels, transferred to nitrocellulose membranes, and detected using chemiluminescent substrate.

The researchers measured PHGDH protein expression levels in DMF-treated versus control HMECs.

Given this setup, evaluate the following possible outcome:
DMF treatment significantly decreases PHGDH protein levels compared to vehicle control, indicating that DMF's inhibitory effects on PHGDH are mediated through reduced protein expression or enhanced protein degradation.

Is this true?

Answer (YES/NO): NO